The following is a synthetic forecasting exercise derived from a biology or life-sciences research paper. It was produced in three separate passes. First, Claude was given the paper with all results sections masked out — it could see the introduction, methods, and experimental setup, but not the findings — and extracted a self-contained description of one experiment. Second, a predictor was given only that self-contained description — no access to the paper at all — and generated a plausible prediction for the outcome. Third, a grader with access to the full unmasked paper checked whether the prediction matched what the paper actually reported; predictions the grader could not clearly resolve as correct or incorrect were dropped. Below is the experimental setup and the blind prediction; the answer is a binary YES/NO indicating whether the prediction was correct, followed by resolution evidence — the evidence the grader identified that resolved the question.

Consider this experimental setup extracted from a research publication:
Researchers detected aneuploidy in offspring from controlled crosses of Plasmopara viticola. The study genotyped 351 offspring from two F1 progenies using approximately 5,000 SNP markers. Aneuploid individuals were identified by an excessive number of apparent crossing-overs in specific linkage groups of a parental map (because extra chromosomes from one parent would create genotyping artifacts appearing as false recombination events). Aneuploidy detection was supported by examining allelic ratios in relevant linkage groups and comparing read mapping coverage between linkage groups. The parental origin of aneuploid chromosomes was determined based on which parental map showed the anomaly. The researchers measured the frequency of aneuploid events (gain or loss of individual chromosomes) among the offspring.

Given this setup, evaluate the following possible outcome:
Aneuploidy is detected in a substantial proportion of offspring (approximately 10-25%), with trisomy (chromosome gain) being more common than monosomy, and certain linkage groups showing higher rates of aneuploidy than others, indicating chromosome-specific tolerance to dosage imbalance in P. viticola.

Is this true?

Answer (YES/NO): NO